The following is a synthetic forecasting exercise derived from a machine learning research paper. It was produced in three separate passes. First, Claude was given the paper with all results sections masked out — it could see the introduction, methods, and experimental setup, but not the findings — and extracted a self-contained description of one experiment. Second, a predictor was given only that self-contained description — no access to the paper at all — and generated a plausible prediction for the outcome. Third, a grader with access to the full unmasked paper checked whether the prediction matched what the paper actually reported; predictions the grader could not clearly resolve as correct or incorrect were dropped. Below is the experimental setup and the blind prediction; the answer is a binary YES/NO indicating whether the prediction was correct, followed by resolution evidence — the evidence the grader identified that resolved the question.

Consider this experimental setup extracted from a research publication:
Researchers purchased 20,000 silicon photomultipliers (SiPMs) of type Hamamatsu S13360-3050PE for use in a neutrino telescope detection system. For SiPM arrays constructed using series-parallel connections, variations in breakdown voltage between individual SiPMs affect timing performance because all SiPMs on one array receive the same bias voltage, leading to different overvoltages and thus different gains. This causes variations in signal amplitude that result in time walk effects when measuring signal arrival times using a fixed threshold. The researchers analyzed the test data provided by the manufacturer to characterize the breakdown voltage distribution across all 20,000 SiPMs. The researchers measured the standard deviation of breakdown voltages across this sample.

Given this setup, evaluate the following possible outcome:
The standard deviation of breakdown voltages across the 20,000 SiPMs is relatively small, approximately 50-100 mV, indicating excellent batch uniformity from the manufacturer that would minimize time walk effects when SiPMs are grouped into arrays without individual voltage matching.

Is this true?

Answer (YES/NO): NO